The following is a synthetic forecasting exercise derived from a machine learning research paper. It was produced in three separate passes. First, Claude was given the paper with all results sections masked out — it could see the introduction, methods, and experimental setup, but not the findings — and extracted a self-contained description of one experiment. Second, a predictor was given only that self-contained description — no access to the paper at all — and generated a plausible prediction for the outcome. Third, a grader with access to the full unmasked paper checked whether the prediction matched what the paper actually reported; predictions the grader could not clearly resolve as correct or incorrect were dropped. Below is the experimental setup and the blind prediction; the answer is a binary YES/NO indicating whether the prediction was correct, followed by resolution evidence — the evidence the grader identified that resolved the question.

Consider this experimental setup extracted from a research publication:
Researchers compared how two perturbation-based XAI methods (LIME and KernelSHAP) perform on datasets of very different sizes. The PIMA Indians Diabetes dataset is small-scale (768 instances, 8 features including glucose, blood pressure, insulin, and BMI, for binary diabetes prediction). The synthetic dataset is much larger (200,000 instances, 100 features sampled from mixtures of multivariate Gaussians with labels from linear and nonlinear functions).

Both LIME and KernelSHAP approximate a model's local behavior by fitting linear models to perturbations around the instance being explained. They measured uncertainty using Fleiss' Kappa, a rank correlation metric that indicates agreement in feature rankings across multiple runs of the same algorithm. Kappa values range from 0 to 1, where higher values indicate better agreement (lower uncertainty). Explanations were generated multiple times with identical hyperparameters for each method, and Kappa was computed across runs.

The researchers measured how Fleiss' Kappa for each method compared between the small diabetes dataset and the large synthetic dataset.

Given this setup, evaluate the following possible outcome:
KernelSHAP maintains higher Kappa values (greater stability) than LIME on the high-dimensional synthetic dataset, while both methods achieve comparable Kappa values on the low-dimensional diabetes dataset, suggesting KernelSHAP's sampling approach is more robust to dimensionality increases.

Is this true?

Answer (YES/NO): NO